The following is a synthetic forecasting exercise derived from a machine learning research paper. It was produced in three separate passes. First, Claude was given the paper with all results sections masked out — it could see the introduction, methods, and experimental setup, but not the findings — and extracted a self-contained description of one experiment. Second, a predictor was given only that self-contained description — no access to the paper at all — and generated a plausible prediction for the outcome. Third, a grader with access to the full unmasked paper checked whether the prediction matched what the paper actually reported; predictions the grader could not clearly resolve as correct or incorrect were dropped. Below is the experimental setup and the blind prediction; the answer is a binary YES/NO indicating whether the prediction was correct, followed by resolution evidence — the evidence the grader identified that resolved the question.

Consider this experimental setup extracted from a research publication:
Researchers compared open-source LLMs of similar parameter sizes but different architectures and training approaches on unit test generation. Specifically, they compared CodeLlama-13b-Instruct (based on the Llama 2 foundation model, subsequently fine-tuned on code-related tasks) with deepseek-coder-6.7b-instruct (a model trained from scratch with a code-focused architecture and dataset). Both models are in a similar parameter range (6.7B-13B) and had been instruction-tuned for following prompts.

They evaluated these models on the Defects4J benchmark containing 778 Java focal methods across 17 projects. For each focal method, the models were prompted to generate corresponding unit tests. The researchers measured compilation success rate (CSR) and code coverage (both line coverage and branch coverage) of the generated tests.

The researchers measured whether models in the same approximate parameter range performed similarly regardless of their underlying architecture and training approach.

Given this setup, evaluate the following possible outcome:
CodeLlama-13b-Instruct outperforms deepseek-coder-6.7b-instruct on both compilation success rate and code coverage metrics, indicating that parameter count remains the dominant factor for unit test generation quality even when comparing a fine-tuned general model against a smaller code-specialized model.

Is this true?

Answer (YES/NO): NO